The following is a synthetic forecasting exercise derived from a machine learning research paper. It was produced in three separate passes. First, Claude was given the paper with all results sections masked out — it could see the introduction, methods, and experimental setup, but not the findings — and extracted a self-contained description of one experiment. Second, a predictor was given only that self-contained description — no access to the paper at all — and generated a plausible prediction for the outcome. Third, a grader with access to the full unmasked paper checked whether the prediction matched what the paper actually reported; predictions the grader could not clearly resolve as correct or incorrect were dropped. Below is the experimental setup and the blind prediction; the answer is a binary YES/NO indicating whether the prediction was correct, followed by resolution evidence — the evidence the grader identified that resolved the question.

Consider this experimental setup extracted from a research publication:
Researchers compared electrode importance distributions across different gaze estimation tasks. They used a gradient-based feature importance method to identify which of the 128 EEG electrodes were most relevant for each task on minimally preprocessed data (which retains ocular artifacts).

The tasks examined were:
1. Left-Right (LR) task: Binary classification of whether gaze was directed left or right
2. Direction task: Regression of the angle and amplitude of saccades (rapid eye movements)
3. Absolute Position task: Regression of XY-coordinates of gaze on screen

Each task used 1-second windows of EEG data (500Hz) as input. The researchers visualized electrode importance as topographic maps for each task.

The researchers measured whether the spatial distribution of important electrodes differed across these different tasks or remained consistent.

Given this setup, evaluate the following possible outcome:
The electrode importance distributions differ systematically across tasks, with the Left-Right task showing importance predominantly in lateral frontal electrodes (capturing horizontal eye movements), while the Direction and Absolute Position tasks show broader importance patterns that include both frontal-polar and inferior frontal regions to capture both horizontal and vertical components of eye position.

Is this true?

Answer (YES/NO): NO